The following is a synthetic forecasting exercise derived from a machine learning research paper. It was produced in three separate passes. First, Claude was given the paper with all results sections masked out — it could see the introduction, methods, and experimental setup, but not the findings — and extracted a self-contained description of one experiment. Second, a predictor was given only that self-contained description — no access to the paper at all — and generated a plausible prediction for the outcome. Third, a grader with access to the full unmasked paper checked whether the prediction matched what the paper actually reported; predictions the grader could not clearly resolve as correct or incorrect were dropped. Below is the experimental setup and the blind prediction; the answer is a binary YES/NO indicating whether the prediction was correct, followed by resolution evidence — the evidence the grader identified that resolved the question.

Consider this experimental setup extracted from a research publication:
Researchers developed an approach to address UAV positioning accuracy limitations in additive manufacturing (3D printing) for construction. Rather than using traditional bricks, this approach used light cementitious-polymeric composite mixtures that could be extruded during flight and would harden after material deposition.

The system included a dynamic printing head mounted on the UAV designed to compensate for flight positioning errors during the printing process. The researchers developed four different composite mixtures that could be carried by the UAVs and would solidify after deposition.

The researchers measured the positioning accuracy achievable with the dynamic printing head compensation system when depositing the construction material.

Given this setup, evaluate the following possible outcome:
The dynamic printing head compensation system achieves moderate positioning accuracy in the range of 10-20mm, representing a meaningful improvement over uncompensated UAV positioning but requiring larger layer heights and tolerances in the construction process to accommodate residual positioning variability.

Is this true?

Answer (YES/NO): NO